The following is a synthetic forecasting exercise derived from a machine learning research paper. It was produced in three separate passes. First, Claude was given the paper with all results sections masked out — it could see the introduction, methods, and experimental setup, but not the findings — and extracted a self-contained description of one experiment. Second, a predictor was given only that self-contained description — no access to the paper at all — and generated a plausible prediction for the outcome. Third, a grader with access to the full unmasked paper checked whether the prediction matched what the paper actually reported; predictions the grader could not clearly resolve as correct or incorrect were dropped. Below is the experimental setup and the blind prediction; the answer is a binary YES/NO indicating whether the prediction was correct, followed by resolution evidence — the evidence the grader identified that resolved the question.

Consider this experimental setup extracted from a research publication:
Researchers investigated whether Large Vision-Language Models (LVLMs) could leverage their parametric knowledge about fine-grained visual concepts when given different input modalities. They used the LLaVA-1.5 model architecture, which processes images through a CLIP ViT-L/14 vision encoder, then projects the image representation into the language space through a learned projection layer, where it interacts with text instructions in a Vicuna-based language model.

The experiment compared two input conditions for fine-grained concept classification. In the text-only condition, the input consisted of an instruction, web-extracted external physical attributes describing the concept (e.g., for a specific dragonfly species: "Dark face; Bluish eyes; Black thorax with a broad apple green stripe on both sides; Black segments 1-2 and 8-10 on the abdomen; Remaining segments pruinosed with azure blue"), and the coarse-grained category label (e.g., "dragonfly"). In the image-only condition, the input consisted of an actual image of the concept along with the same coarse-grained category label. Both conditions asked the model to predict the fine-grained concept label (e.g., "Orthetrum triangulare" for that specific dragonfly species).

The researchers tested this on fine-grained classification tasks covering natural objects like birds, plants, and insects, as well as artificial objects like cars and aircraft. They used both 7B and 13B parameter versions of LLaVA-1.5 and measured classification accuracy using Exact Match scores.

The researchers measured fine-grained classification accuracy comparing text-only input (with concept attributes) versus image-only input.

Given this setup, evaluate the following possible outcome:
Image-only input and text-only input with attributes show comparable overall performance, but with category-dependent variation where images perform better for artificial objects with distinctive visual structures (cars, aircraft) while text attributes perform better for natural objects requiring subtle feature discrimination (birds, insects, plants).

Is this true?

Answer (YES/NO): NO